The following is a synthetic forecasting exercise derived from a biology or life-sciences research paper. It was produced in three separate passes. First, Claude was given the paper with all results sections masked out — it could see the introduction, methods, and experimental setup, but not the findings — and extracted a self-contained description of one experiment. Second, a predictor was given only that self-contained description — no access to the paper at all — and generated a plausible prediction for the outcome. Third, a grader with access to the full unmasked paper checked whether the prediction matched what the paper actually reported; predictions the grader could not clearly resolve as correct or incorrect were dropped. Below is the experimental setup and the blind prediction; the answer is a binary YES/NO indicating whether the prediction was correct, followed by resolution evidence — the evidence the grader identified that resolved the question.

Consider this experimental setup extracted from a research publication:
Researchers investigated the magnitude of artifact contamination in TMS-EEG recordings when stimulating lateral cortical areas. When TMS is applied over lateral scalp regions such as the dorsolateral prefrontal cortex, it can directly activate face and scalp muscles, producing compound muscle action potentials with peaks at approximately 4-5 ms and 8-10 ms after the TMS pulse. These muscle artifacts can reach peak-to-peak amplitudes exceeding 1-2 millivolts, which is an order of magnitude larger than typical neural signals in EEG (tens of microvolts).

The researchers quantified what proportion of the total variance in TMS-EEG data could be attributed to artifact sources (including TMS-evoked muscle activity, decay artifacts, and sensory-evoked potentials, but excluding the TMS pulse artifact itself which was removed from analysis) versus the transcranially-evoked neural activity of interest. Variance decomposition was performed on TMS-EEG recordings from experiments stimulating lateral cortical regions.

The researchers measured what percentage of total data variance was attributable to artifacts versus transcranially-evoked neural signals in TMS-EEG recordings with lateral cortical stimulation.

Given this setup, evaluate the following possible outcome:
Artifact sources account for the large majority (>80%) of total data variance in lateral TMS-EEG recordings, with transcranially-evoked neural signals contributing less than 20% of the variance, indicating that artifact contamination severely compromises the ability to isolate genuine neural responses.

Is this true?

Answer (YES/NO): NO